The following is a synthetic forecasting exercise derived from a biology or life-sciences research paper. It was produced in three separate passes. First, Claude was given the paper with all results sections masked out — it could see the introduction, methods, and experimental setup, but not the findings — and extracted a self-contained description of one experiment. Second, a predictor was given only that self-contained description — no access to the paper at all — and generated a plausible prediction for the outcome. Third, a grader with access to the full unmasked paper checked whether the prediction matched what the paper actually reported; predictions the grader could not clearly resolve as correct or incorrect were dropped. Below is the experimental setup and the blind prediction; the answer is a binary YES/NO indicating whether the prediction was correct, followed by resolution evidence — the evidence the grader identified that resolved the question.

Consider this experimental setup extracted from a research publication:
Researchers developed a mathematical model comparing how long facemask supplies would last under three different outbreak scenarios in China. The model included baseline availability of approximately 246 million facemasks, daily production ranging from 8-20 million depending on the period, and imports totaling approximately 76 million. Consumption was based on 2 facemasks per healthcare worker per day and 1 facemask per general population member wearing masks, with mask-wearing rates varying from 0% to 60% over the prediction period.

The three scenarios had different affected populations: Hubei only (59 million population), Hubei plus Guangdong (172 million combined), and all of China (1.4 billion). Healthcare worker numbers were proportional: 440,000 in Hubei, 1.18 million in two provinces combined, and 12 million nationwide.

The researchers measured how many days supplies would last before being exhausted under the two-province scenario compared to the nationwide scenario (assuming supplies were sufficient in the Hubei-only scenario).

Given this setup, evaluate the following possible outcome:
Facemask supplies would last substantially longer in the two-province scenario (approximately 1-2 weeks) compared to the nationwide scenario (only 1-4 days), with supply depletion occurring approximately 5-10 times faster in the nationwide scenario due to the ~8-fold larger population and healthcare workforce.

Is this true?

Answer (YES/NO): NO